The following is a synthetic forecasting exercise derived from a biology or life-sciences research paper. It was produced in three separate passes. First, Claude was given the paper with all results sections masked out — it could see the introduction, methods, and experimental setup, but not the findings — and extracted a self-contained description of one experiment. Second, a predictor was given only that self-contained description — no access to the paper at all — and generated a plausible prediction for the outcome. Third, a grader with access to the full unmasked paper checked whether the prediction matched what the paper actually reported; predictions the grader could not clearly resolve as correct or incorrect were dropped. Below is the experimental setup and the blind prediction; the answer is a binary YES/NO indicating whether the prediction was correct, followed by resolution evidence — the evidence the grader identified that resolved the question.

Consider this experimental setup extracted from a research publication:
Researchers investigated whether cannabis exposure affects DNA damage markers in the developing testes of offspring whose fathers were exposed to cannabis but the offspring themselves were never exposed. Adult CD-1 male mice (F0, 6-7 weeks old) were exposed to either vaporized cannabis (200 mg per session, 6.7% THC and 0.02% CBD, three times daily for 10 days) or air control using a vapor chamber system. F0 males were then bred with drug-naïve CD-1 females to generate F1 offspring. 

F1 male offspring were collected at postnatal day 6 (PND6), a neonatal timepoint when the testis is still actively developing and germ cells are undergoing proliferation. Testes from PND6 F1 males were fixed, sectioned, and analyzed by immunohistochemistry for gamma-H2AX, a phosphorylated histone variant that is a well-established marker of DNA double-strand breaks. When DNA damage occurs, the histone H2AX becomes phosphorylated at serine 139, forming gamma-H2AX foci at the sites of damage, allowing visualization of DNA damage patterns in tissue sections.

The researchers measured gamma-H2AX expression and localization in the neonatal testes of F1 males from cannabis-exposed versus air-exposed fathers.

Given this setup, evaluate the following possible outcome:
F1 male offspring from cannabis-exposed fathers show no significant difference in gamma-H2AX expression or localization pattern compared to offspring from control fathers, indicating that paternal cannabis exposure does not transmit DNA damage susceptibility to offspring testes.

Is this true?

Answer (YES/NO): NO